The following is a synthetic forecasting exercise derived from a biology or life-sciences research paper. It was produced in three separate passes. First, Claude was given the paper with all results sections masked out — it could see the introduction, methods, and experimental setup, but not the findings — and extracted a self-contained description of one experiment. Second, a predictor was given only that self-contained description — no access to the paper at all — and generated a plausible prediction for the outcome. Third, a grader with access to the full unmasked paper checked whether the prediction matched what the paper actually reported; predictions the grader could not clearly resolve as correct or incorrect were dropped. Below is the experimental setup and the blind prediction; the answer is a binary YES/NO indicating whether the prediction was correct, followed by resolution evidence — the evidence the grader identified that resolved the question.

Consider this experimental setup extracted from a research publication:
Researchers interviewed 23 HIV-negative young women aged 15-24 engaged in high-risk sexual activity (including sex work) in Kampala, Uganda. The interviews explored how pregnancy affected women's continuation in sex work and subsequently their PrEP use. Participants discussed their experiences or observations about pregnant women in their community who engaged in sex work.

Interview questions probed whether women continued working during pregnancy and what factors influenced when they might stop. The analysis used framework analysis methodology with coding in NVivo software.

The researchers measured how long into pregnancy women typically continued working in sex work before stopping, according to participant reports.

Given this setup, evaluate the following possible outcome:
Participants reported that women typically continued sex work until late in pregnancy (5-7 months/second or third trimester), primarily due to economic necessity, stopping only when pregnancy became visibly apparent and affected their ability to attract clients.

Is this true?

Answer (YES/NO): NO